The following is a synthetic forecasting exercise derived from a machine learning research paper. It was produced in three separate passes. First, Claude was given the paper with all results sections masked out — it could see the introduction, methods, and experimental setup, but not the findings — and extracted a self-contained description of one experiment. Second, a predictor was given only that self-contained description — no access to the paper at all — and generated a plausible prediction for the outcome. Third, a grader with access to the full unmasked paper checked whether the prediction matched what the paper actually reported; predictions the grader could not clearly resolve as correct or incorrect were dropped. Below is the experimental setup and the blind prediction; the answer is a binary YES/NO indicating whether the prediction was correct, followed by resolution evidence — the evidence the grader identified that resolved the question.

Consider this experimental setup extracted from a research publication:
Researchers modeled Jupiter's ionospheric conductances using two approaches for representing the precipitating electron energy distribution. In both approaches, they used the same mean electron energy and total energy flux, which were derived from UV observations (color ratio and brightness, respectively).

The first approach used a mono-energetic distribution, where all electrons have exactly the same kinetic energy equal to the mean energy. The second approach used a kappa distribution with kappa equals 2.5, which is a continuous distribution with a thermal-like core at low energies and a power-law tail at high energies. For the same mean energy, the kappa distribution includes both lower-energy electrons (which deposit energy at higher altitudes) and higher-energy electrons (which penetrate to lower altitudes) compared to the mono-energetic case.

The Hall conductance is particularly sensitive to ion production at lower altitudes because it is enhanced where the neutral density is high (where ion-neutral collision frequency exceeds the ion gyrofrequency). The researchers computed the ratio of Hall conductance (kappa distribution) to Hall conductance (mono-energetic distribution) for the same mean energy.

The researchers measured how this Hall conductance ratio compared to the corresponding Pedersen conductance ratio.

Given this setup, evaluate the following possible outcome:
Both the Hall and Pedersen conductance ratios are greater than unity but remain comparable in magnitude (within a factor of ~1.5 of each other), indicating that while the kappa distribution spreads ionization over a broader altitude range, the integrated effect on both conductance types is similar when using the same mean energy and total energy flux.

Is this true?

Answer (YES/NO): NO